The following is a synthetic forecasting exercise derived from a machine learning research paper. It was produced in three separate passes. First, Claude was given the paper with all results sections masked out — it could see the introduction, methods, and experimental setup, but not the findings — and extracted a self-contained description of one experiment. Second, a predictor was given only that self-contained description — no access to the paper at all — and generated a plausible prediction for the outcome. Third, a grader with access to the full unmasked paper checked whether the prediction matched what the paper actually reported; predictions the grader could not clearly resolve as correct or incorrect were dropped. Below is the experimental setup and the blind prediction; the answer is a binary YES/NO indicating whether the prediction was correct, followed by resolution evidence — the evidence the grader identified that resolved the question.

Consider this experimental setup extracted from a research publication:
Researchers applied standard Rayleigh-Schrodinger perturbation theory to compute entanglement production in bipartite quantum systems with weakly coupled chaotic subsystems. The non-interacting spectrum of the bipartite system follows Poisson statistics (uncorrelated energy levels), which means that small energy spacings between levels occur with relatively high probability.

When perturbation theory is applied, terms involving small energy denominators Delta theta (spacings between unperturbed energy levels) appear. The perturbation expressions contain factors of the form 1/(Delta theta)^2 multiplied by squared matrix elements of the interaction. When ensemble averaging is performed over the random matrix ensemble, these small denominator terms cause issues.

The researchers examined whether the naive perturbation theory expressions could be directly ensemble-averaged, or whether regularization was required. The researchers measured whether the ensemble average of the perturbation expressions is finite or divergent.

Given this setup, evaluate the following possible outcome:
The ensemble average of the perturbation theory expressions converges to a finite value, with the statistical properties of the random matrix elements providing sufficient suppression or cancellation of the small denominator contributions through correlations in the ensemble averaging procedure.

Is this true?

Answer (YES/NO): NO